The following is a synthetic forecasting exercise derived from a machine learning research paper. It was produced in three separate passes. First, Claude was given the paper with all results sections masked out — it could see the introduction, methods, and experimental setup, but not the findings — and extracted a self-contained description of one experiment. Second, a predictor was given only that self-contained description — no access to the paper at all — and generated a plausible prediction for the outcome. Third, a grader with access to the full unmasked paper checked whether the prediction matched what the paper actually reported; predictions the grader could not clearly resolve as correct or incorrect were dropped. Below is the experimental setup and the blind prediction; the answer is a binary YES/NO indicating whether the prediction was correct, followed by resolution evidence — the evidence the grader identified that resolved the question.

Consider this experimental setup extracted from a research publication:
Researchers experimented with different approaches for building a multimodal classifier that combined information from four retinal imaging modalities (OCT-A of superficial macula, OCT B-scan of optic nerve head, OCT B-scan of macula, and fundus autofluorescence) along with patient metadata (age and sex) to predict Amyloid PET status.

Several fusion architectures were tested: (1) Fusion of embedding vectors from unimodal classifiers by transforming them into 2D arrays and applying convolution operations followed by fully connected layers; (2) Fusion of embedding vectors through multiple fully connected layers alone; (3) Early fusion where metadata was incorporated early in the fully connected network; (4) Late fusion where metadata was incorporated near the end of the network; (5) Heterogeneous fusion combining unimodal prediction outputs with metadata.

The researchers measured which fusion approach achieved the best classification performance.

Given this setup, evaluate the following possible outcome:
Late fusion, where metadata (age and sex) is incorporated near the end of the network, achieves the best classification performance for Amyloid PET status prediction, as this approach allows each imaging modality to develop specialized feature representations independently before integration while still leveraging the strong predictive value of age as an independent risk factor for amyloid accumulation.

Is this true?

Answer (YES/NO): NO